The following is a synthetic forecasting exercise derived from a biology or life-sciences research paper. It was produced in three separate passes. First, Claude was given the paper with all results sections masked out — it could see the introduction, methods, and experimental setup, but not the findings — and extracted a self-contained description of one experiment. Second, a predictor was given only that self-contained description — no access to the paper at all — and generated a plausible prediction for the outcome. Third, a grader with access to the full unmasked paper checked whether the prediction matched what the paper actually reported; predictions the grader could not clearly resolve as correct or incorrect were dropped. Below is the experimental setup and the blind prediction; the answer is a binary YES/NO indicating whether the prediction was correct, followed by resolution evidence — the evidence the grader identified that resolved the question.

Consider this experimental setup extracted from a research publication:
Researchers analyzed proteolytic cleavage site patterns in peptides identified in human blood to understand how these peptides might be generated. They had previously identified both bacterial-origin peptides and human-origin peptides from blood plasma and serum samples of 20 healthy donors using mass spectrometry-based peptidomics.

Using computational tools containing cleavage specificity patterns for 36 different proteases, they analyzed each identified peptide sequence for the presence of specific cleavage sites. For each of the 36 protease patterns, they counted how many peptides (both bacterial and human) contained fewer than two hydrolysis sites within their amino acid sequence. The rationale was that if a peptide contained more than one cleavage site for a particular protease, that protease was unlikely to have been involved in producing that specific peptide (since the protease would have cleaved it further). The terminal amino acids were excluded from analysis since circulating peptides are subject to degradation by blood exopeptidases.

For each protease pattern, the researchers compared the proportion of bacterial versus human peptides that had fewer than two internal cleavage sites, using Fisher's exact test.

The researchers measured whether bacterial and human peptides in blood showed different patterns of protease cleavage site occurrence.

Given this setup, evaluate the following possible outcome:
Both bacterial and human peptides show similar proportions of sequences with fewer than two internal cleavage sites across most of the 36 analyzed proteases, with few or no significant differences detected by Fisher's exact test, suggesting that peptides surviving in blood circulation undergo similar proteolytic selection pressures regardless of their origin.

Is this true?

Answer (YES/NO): NO